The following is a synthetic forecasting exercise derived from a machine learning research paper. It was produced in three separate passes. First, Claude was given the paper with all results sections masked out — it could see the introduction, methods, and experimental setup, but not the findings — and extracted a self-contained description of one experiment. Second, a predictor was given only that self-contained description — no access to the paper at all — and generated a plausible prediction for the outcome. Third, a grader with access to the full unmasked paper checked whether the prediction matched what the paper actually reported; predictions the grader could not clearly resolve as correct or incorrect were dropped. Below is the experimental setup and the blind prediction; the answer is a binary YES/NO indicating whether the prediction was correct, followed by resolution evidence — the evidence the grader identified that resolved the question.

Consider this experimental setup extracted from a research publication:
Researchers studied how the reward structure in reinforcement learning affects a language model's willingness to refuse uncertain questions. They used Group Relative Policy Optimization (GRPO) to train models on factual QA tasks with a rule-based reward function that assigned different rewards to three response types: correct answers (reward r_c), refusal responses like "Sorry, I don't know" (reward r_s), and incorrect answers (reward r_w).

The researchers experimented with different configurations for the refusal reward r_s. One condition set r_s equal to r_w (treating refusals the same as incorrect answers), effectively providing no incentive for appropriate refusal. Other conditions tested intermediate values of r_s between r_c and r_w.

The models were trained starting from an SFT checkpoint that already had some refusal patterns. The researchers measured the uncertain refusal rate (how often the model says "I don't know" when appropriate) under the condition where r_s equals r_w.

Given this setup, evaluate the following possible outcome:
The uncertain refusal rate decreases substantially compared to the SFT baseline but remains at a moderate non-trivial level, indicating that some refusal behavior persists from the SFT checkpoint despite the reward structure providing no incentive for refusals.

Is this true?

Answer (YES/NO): NO